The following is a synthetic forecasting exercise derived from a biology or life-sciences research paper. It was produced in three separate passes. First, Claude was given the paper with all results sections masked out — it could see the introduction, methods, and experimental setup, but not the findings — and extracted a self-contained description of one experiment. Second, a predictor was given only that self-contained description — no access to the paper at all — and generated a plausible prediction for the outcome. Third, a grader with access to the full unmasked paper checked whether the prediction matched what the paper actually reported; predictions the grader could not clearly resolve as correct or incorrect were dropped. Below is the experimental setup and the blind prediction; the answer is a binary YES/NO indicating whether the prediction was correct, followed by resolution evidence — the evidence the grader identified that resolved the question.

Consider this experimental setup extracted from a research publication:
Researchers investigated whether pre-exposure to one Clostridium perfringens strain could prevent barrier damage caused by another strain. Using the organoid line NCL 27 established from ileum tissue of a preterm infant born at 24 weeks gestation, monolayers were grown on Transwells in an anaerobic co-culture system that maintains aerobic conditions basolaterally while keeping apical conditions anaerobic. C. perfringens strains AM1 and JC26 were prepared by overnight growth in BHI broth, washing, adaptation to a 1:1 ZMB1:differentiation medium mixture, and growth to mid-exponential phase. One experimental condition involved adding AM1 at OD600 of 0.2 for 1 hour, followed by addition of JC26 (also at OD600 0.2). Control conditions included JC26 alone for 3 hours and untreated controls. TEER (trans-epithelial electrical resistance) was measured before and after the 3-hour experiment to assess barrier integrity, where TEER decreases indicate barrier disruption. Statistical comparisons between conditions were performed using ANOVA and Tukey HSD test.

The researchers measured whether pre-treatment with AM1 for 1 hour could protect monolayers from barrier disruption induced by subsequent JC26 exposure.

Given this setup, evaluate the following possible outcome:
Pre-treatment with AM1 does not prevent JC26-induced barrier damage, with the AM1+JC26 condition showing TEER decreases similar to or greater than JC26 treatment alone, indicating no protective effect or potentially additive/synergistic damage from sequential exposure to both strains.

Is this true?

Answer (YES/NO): NO